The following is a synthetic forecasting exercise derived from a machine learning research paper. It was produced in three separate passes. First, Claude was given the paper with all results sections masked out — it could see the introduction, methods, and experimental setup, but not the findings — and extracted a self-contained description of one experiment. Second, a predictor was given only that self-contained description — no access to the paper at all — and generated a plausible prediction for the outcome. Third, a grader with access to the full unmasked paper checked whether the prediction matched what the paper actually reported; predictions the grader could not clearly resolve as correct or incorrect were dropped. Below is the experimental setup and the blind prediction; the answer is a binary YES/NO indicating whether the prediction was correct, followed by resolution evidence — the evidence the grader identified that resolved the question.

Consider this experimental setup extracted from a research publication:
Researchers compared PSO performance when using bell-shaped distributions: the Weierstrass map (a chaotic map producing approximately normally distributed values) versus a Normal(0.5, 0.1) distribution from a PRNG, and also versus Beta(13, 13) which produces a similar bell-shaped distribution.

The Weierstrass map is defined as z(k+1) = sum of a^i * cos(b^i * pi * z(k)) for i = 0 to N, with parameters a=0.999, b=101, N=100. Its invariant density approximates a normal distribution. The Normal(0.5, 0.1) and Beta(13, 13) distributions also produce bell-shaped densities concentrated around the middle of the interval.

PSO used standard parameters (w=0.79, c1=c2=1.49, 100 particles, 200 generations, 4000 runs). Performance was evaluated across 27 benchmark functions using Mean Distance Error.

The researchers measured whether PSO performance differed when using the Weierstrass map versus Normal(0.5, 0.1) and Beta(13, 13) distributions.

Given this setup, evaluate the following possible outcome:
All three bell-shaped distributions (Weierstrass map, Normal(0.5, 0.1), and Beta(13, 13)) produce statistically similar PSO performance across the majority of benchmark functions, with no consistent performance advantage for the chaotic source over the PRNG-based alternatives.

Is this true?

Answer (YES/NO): YES